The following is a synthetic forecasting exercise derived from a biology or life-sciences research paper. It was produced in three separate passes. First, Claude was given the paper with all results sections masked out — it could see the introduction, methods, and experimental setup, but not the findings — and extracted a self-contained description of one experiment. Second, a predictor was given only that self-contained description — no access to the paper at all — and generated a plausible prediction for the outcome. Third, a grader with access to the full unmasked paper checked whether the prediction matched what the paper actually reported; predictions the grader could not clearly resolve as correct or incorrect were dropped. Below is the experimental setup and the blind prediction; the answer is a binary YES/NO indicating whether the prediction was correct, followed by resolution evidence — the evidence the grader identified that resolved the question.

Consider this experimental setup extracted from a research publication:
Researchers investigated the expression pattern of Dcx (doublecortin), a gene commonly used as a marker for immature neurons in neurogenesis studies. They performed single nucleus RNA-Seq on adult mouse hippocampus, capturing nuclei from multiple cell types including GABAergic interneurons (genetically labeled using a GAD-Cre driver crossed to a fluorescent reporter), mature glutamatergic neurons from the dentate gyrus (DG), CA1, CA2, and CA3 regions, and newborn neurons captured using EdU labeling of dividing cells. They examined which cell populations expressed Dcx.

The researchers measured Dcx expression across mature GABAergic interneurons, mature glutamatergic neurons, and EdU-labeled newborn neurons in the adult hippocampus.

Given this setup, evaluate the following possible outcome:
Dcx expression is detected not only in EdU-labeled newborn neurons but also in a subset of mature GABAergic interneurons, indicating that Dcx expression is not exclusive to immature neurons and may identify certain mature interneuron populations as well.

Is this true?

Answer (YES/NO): NO